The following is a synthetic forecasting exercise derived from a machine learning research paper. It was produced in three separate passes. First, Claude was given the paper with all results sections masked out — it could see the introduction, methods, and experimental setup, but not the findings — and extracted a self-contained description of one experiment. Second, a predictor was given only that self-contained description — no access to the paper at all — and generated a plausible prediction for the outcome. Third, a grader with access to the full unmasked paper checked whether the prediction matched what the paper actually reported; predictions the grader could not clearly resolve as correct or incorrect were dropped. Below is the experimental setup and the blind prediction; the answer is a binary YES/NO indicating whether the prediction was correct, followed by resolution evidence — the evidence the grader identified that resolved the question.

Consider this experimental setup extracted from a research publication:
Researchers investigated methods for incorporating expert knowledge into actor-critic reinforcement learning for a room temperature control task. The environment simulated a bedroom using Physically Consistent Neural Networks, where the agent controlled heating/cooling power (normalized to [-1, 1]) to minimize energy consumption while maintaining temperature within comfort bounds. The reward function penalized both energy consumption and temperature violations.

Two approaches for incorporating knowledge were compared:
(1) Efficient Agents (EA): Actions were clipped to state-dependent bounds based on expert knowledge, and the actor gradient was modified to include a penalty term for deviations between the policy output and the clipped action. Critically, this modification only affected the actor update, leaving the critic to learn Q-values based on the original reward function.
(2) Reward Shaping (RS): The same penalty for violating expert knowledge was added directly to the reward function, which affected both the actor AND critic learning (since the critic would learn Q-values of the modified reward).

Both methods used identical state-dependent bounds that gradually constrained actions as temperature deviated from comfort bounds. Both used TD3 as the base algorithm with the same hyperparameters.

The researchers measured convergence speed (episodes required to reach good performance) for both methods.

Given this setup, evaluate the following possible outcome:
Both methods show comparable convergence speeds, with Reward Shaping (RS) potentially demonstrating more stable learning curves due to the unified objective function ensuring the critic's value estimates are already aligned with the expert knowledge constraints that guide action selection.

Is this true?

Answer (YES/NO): NO